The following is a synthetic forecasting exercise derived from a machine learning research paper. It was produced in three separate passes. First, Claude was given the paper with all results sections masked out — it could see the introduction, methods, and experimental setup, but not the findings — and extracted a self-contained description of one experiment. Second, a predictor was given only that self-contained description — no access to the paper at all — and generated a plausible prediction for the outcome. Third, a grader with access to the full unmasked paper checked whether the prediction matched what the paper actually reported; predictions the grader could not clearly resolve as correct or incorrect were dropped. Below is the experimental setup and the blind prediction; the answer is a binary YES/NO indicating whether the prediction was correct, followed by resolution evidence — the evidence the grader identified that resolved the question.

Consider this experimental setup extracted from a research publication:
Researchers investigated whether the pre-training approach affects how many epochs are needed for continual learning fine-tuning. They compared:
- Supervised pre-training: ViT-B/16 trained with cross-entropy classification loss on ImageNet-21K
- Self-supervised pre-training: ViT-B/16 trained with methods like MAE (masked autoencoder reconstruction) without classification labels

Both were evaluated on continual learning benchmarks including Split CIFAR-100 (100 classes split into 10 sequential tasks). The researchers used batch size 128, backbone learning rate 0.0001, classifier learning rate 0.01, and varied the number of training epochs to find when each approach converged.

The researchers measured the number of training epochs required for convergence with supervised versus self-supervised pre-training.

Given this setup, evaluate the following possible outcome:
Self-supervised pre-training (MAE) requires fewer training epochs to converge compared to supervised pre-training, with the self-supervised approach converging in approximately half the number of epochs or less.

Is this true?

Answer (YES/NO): NO